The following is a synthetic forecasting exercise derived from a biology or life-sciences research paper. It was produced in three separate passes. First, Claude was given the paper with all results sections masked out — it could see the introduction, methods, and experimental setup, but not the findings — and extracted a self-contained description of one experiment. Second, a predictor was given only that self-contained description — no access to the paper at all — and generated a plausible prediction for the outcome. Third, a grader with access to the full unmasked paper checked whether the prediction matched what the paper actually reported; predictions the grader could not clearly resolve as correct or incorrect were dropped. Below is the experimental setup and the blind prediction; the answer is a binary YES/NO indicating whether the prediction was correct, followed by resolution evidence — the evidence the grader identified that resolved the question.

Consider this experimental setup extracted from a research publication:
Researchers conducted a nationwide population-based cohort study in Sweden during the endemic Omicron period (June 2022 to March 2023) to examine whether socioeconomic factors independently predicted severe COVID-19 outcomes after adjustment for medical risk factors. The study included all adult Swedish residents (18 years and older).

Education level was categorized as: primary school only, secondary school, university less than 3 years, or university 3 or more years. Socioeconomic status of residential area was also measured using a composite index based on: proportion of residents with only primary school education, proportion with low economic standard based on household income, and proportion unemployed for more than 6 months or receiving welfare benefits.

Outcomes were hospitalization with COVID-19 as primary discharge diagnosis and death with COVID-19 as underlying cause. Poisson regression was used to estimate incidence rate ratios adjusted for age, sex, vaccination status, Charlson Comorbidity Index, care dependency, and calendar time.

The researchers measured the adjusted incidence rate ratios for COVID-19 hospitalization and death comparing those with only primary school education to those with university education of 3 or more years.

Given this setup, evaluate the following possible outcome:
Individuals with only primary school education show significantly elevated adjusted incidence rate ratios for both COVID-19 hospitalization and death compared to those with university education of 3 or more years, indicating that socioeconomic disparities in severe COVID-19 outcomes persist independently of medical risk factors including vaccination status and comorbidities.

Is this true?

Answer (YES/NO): NO